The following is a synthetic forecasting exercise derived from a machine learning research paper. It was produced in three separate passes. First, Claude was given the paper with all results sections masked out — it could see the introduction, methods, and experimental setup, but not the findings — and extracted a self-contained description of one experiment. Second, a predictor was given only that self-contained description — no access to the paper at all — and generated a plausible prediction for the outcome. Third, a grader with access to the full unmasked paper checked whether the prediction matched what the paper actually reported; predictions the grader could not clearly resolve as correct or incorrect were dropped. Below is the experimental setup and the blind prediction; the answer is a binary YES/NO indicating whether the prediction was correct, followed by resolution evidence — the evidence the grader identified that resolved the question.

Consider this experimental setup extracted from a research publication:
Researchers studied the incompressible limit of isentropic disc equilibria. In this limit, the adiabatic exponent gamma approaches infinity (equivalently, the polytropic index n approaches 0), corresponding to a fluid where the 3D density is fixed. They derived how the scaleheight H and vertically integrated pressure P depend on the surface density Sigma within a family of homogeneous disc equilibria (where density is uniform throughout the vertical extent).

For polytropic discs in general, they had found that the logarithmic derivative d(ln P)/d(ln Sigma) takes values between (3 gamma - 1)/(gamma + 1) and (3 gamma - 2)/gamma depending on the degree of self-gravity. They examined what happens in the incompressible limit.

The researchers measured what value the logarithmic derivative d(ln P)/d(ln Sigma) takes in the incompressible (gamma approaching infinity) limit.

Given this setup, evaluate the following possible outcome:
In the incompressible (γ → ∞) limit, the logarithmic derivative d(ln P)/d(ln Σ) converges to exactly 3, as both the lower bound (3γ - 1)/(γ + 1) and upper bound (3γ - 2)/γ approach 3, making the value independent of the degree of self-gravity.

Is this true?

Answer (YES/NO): YES